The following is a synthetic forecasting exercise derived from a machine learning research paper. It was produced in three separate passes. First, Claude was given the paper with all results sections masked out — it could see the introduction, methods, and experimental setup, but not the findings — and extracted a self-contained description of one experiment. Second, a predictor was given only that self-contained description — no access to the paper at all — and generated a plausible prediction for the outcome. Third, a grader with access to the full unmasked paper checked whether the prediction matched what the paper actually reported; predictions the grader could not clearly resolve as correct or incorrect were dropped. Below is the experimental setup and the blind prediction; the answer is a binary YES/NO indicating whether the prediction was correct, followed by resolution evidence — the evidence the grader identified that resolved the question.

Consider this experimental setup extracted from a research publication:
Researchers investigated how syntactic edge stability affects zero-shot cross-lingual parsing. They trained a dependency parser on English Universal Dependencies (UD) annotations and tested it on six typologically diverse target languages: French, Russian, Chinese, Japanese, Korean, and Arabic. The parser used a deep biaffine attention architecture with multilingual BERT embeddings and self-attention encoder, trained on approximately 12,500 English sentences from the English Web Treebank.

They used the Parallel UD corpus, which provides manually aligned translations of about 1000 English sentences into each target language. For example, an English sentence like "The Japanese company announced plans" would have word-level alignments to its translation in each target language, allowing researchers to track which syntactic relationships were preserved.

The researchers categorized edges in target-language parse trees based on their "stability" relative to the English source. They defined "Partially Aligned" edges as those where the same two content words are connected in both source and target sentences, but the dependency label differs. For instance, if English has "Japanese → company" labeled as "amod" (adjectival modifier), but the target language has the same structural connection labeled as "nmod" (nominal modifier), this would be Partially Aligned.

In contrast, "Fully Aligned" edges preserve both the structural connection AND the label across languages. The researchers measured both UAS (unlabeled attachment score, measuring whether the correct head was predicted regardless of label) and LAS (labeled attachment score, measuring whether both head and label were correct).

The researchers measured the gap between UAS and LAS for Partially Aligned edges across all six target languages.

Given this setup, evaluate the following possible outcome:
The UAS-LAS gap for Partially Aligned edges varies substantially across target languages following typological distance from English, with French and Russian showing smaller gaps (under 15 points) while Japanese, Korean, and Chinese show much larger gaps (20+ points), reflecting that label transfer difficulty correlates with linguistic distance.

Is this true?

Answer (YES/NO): NO